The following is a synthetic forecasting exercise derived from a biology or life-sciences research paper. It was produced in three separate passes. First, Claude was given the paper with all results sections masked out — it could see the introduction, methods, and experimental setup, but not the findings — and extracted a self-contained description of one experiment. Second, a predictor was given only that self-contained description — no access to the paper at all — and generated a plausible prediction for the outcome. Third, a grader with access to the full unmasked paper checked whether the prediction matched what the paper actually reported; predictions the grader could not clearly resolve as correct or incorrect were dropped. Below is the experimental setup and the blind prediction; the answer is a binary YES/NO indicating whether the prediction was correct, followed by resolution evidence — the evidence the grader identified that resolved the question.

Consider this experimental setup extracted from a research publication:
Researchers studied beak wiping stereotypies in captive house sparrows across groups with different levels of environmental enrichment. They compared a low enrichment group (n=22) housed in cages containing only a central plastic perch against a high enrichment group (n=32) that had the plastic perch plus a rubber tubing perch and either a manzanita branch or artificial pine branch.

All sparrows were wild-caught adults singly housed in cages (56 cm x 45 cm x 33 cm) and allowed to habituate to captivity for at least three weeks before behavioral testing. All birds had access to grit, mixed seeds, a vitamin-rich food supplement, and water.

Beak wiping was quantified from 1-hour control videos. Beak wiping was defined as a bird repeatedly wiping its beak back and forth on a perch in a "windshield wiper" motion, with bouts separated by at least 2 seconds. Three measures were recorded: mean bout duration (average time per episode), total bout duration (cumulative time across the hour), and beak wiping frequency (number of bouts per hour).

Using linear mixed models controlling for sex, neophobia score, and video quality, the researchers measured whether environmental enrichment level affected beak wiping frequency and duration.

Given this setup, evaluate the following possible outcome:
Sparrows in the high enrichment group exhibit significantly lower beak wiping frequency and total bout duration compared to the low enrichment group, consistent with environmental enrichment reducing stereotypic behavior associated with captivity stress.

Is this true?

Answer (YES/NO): YES